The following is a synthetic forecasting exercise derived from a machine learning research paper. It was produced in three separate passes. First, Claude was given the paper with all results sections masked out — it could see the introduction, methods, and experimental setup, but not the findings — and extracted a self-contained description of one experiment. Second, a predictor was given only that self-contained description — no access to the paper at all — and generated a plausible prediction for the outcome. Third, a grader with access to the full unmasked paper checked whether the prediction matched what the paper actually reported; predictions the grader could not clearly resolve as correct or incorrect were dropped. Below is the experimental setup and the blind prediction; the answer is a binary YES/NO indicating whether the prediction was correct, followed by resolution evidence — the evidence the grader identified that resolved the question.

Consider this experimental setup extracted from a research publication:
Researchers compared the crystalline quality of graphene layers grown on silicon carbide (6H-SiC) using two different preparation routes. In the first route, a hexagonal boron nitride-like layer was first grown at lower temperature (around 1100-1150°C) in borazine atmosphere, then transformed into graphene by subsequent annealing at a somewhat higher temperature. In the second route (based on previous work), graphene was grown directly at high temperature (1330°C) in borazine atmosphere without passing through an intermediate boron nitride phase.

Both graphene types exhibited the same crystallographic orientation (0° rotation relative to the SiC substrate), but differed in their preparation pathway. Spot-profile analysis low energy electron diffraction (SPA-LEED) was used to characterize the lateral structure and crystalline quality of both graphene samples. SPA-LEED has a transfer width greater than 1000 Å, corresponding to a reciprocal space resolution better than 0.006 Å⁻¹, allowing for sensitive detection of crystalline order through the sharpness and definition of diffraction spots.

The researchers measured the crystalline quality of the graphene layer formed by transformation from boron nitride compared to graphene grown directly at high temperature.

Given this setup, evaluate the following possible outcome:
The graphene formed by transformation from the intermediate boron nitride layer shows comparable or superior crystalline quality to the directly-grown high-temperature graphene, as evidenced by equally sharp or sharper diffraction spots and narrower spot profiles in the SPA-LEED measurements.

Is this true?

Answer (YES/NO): NO